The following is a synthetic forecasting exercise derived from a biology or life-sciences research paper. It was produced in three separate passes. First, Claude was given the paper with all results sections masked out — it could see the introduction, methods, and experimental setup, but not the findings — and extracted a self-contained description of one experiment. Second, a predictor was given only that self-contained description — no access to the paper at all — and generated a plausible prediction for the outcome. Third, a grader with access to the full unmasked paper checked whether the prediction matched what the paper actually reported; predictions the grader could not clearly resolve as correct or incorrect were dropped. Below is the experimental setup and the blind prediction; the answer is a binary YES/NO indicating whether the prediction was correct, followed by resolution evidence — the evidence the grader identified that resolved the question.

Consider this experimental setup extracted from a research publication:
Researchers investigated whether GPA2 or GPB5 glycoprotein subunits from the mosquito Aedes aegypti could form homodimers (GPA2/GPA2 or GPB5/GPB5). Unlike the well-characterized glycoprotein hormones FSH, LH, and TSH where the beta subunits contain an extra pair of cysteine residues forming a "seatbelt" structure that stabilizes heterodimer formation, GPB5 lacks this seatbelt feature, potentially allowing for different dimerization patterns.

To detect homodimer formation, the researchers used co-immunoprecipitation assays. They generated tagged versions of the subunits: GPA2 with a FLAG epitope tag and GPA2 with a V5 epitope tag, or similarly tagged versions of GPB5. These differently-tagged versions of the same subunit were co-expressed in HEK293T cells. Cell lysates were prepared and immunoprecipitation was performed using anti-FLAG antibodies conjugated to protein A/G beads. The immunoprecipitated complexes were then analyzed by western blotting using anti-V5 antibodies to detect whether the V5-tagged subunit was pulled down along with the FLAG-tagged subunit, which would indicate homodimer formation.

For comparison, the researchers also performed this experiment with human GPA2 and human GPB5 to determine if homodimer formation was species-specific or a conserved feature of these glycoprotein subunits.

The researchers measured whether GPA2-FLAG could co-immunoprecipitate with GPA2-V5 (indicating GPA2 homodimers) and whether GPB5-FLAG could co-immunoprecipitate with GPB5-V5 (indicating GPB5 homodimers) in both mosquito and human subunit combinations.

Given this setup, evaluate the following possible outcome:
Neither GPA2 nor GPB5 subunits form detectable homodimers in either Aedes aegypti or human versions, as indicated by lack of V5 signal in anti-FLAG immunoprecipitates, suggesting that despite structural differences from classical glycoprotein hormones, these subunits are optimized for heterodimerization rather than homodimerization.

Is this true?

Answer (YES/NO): NO